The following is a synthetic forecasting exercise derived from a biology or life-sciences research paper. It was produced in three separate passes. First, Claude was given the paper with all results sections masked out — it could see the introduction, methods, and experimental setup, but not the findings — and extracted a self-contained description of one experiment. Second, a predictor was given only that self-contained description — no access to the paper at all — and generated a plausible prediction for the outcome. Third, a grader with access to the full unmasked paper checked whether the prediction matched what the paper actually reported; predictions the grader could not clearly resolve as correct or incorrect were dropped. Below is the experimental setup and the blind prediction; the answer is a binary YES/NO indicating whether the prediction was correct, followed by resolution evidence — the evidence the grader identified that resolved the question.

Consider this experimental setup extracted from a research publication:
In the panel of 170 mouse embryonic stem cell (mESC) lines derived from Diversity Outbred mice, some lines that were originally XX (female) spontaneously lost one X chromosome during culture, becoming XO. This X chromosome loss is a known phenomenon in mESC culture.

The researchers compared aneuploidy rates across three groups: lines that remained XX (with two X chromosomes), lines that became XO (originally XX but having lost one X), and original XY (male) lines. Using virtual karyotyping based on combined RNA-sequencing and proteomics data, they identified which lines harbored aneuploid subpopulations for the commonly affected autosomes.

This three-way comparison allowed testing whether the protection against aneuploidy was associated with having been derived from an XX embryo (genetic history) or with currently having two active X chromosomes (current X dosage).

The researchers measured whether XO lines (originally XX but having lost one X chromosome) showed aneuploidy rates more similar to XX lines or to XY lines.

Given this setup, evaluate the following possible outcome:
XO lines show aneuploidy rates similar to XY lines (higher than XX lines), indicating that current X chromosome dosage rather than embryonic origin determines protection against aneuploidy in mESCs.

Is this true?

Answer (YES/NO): YES